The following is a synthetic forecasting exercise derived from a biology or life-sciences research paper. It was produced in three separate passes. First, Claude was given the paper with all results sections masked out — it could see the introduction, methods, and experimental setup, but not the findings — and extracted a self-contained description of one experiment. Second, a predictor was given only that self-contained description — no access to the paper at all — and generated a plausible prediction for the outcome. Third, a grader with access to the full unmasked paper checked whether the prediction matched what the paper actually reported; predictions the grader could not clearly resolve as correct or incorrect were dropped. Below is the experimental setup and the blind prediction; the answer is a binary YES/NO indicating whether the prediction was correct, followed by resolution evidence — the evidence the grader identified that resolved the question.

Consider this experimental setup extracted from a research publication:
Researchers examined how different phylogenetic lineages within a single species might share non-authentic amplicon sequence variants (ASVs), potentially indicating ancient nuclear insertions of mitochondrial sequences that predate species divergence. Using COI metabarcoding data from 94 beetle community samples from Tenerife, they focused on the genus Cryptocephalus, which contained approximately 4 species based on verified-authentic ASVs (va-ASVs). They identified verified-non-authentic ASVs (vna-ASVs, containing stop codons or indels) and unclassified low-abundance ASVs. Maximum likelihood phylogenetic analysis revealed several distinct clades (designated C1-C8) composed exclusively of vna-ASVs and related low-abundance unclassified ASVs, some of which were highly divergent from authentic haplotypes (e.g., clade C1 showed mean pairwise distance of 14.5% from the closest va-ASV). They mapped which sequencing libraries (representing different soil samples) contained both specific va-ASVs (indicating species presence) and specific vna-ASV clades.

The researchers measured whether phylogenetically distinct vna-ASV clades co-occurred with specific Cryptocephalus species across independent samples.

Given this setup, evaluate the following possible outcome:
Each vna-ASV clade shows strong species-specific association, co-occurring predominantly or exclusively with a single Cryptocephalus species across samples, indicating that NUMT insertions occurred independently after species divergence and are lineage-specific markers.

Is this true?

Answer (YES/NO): NO